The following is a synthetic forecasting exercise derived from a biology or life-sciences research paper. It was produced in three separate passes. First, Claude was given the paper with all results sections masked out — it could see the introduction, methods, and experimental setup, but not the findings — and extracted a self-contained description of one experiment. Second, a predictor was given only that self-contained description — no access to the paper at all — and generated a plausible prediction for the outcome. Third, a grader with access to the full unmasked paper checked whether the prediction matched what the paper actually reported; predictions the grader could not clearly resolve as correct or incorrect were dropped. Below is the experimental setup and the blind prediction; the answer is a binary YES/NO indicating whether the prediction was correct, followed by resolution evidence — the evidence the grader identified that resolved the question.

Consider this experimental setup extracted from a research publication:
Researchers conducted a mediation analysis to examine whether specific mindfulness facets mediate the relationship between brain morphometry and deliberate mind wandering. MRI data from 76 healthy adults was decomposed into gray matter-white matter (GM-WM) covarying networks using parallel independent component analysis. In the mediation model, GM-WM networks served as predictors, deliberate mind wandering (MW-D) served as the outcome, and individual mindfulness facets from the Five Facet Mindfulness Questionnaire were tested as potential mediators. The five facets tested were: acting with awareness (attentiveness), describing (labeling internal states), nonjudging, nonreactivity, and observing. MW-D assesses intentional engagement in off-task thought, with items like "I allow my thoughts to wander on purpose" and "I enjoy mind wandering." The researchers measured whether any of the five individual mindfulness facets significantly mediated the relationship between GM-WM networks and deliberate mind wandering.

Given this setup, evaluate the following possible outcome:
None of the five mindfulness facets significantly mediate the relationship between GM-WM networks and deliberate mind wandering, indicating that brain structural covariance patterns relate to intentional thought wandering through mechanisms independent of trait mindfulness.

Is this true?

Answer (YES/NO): YES